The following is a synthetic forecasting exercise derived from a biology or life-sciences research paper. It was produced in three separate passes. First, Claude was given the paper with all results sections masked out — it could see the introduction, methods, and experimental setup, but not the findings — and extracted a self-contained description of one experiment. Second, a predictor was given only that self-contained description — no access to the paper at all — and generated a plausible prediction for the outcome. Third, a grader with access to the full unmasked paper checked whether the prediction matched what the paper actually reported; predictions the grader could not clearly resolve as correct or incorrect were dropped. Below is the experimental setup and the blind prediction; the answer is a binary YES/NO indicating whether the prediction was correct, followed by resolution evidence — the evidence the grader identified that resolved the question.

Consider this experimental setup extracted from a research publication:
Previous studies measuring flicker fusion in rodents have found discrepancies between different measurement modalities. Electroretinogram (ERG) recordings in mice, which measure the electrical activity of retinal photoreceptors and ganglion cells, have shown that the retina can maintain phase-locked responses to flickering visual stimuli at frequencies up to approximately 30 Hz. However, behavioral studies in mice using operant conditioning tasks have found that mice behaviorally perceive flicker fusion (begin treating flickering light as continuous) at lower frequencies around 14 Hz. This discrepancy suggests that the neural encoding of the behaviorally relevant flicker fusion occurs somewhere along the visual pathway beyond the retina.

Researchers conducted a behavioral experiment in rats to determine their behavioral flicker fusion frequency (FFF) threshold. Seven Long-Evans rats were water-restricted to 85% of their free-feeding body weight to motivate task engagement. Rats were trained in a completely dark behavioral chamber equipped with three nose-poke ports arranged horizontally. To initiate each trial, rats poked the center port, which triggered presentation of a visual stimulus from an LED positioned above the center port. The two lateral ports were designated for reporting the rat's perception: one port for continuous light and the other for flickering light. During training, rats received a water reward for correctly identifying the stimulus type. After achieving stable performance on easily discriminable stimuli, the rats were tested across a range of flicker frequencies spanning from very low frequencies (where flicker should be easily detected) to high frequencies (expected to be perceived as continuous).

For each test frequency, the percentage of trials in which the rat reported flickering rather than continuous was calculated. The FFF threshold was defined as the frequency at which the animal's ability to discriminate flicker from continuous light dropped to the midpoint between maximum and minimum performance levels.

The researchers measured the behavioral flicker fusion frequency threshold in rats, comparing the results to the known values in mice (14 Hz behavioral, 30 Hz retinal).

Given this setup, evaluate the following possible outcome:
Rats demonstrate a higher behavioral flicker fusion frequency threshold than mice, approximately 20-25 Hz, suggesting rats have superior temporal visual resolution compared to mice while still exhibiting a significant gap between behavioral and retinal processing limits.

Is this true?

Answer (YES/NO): NO